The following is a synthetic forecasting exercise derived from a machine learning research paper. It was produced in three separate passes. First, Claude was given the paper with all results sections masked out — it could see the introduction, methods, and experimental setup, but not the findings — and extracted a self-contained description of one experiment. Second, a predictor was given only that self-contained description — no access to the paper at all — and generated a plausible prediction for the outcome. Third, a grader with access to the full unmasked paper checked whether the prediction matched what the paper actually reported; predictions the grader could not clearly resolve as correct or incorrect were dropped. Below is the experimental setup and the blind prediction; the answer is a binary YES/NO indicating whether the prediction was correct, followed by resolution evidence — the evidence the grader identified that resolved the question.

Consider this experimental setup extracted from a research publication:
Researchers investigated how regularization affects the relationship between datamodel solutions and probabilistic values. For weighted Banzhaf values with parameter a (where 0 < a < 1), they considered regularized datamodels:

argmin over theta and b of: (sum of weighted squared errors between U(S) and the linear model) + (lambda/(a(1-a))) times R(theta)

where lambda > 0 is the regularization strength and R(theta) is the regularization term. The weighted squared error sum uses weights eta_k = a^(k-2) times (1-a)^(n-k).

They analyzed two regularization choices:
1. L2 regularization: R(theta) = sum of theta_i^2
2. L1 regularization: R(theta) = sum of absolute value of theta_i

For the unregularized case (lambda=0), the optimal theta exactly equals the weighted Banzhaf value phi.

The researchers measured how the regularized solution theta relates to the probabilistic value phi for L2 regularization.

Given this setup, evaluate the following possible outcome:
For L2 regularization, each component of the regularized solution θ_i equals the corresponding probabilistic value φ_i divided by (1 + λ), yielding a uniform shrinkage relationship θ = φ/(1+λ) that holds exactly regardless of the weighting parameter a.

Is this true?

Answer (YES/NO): NO